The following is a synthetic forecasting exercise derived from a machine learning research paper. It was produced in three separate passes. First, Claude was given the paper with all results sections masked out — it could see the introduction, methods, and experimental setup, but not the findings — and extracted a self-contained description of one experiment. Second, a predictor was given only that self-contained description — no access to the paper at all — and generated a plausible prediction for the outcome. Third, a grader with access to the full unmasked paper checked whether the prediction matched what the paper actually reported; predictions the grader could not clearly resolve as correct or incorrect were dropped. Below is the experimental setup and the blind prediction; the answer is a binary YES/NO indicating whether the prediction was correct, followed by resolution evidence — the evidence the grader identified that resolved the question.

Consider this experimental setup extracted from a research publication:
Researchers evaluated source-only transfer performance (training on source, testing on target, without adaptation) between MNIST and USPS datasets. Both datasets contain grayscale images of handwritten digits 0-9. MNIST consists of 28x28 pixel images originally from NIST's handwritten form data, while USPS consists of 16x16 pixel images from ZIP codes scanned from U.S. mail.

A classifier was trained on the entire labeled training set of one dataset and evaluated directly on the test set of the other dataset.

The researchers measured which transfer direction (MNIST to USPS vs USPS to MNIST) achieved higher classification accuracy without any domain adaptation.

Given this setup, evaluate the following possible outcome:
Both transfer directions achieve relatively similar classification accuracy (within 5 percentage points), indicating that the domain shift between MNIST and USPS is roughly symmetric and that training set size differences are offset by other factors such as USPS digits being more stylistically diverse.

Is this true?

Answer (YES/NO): NO